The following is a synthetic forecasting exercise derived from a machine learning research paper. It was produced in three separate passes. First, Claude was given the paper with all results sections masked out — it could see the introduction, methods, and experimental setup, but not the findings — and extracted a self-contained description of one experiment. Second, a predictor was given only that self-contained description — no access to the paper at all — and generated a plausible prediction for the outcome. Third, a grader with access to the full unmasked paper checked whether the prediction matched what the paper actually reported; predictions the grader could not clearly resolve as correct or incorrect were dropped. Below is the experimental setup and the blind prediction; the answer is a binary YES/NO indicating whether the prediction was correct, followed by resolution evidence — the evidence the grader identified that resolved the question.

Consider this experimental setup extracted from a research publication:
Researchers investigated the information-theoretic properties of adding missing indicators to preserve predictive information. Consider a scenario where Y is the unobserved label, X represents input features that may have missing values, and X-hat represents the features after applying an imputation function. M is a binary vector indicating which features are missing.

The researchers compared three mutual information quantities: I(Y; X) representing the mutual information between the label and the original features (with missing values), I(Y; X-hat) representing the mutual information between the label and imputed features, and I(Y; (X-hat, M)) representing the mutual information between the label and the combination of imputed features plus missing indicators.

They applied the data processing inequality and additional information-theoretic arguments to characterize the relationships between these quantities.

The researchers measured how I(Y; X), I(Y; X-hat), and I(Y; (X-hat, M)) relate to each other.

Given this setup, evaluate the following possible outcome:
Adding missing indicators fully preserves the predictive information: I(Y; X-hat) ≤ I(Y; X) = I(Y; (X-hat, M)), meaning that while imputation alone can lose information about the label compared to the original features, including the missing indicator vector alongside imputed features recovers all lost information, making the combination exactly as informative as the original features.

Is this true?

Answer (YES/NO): YES